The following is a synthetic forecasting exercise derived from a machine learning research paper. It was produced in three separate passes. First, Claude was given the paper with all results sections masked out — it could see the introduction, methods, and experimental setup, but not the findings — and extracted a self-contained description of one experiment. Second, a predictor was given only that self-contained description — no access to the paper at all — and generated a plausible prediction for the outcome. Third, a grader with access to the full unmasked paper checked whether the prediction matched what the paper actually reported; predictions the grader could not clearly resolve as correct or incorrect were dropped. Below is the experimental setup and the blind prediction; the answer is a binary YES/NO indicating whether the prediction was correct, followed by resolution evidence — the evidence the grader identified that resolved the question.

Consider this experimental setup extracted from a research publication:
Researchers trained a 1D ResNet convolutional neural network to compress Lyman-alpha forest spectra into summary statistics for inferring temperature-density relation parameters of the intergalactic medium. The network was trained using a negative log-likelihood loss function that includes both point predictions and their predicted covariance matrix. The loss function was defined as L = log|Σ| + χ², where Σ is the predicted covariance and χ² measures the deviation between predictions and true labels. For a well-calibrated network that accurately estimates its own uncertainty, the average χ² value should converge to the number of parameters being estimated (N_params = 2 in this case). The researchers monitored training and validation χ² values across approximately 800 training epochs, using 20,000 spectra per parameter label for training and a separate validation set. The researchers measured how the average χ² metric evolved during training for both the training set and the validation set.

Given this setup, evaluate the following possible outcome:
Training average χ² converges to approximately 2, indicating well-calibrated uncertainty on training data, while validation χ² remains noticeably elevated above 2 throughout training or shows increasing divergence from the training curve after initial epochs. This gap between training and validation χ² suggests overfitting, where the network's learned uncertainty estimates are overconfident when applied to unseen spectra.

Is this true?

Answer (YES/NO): NO